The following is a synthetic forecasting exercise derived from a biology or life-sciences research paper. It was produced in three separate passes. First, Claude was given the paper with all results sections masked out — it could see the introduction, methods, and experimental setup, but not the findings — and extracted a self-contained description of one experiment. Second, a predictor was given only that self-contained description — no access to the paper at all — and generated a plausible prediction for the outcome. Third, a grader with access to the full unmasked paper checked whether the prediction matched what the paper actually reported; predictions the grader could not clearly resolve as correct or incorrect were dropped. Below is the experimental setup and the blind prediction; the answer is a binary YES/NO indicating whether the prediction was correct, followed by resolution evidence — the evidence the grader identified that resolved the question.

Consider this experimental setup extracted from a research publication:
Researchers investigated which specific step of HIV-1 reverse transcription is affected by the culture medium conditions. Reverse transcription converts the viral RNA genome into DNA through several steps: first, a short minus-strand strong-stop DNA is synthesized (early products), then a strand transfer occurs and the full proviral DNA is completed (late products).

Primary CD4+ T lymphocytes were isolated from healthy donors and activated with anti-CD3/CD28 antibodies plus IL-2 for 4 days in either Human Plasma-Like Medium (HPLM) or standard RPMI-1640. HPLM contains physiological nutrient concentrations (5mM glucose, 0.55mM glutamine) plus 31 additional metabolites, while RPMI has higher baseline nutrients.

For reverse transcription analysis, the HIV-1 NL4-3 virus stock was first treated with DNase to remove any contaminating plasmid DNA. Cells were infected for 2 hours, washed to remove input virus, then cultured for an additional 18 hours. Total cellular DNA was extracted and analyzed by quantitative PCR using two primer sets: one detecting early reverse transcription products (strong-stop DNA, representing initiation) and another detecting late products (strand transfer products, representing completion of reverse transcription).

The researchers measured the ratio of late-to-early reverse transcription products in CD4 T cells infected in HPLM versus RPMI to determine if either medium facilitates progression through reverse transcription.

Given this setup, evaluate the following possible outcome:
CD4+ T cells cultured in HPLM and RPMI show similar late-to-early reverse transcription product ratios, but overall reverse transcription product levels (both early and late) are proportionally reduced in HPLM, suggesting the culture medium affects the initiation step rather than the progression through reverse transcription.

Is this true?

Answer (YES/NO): NO